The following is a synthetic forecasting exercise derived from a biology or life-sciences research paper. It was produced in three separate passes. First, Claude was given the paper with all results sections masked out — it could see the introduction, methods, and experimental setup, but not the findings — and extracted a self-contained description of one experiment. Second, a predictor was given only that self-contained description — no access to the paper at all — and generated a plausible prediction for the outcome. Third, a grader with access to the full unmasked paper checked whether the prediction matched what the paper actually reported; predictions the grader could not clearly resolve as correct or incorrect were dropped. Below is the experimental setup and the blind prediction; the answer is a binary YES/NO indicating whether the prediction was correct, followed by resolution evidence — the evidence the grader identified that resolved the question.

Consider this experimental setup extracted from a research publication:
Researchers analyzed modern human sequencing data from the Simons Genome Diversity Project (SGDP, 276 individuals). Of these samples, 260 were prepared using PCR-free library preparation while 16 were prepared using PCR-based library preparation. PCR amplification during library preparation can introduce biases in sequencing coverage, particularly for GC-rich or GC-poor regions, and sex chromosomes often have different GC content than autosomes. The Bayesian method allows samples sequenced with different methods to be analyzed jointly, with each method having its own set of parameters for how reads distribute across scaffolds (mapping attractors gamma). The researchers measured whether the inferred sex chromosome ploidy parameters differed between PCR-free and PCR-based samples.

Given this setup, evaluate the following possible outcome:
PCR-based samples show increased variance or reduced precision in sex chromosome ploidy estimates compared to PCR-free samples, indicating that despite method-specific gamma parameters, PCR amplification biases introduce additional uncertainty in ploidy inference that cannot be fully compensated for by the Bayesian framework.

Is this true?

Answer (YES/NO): NO